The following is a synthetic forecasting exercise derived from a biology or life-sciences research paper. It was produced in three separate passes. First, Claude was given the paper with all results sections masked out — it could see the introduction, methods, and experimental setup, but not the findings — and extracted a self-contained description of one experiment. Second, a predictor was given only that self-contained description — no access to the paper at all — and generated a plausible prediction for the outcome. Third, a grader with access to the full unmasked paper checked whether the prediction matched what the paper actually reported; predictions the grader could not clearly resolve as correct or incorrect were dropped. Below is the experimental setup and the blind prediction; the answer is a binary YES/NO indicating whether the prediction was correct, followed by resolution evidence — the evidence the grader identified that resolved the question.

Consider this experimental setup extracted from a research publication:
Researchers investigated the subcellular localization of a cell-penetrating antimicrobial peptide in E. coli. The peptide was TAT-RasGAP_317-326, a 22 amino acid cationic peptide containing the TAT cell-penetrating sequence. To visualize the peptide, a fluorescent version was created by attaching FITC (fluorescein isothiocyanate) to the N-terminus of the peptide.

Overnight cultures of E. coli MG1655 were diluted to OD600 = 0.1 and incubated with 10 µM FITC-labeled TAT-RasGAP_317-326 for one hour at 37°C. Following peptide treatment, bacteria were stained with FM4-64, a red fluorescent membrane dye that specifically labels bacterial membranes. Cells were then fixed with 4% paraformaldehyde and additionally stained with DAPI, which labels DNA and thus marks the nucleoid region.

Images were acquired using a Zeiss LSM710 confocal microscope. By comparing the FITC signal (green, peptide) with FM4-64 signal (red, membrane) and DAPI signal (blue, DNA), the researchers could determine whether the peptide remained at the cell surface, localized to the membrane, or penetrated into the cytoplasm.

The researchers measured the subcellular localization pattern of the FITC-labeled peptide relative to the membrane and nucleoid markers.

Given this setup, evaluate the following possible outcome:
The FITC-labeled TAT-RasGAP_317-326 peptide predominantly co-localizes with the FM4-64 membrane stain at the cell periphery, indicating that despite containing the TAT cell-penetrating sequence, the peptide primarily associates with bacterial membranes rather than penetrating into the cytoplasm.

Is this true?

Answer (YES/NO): NO